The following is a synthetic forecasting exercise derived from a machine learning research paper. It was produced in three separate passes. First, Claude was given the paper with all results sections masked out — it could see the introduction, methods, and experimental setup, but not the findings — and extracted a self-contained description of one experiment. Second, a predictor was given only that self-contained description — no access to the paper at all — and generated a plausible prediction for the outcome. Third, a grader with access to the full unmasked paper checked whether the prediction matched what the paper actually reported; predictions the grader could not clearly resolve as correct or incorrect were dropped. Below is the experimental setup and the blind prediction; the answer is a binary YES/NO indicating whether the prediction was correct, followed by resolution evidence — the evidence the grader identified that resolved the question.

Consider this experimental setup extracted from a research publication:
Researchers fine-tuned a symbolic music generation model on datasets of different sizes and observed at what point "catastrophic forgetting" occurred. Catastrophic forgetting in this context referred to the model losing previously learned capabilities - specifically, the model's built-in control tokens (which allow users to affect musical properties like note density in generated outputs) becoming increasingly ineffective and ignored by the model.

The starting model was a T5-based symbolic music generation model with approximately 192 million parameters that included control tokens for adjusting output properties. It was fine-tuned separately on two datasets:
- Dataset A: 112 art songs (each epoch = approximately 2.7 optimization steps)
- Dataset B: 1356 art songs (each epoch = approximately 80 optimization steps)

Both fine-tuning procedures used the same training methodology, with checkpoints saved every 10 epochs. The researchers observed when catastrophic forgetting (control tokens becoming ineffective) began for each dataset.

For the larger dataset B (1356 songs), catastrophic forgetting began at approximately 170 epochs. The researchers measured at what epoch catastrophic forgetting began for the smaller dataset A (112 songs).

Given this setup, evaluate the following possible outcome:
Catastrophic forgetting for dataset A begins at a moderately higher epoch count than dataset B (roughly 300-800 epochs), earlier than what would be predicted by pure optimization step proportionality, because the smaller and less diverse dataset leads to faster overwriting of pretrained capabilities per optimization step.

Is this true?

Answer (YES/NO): NO